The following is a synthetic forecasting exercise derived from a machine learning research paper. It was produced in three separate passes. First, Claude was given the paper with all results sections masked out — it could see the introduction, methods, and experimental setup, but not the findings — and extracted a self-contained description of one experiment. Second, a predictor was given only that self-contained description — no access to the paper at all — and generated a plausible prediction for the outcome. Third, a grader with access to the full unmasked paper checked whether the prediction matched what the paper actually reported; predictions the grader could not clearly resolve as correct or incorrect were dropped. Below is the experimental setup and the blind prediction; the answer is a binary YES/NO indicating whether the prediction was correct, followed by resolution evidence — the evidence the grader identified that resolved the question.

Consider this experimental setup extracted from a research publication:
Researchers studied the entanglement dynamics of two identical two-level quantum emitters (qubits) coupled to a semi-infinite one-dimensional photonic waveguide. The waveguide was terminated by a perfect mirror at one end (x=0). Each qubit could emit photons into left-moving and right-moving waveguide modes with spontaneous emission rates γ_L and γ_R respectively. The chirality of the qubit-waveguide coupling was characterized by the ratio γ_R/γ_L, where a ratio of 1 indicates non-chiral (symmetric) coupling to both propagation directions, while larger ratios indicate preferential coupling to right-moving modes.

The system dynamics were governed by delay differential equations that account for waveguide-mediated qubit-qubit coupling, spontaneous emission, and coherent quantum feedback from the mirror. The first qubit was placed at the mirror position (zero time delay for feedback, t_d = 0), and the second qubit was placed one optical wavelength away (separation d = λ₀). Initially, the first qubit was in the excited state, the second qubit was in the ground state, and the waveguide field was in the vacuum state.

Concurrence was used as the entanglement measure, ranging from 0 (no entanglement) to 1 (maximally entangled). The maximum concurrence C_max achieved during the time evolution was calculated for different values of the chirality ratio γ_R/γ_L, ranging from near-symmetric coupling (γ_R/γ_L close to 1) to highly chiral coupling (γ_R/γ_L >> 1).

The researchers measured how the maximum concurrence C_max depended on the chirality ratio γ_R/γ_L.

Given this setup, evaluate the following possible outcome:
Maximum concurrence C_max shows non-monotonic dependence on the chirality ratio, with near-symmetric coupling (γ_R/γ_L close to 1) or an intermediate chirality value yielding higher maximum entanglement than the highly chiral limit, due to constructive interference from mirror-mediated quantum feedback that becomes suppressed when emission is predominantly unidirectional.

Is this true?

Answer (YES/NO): YES